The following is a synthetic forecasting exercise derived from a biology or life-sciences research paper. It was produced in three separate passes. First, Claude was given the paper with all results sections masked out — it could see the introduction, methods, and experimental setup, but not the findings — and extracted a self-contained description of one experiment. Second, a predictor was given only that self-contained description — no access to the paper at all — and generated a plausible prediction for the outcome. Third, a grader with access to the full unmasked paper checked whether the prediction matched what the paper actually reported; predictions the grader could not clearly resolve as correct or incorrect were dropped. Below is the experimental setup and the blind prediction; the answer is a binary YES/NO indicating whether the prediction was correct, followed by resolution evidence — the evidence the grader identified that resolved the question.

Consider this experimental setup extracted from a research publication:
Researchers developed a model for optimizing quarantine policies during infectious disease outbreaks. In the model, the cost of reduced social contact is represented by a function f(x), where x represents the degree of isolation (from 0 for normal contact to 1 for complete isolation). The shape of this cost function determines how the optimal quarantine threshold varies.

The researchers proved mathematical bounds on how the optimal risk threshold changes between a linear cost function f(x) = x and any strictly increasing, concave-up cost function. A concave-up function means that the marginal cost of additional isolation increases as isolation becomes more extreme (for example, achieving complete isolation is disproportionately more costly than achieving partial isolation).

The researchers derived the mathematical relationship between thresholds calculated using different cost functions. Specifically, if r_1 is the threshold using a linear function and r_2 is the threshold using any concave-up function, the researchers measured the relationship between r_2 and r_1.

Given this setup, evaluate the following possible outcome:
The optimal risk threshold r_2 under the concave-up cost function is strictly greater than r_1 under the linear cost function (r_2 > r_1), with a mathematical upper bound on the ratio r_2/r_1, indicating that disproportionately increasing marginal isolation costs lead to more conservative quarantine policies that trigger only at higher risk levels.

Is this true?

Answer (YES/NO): NO